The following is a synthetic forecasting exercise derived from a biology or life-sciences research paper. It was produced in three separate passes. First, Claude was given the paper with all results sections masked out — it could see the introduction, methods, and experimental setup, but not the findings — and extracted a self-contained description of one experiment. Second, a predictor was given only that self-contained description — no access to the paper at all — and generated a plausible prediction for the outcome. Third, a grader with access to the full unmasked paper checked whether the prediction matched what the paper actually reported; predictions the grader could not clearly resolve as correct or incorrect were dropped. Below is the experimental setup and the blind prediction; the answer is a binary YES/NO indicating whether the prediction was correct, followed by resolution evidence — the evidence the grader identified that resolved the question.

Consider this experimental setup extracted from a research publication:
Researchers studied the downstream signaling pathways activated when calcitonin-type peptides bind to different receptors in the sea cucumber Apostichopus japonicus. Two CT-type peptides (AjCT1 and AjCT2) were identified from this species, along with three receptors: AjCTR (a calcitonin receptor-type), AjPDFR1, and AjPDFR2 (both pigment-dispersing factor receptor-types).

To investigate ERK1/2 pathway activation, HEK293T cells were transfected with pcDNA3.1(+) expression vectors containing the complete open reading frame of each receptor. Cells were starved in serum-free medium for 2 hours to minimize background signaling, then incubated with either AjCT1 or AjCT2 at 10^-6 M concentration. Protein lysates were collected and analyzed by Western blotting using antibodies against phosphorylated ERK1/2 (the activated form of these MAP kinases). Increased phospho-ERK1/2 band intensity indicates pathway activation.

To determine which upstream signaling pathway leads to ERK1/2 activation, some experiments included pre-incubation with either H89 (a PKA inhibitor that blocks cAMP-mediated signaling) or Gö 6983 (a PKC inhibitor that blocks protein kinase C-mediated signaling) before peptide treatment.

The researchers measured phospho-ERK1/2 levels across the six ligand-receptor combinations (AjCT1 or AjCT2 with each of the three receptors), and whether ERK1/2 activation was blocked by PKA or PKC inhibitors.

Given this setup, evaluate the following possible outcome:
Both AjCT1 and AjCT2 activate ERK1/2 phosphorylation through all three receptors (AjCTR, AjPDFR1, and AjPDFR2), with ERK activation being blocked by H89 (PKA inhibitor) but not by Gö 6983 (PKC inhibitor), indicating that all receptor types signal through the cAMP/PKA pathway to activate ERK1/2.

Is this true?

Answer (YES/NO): NO